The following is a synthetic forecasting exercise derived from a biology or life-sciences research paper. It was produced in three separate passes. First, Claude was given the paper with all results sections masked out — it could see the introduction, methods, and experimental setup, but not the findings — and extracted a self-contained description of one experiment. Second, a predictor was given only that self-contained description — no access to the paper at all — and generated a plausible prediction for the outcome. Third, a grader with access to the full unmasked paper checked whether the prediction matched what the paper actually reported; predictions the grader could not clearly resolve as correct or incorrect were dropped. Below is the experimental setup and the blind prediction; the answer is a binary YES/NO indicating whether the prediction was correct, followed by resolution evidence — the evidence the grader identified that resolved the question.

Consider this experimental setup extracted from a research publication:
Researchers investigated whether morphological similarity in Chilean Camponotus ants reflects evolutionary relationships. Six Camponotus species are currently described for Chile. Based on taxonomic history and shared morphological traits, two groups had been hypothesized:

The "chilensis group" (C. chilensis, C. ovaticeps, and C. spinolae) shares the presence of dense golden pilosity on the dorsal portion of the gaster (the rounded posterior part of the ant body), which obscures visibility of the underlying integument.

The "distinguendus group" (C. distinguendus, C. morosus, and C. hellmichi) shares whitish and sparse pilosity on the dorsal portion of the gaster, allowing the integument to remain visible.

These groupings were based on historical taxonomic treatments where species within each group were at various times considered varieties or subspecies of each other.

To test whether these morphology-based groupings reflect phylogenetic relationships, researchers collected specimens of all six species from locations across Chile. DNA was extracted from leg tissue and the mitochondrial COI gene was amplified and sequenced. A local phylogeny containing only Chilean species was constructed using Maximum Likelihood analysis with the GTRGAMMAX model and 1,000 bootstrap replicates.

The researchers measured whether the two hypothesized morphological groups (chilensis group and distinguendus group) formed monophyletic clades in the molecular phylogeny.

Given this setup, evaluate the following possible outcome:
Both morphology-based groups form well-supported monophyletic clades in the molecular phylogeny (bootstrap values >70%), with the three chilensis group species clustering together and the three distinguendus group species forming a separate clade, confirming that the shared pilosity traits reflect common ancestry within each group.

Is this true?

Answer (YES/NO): NO